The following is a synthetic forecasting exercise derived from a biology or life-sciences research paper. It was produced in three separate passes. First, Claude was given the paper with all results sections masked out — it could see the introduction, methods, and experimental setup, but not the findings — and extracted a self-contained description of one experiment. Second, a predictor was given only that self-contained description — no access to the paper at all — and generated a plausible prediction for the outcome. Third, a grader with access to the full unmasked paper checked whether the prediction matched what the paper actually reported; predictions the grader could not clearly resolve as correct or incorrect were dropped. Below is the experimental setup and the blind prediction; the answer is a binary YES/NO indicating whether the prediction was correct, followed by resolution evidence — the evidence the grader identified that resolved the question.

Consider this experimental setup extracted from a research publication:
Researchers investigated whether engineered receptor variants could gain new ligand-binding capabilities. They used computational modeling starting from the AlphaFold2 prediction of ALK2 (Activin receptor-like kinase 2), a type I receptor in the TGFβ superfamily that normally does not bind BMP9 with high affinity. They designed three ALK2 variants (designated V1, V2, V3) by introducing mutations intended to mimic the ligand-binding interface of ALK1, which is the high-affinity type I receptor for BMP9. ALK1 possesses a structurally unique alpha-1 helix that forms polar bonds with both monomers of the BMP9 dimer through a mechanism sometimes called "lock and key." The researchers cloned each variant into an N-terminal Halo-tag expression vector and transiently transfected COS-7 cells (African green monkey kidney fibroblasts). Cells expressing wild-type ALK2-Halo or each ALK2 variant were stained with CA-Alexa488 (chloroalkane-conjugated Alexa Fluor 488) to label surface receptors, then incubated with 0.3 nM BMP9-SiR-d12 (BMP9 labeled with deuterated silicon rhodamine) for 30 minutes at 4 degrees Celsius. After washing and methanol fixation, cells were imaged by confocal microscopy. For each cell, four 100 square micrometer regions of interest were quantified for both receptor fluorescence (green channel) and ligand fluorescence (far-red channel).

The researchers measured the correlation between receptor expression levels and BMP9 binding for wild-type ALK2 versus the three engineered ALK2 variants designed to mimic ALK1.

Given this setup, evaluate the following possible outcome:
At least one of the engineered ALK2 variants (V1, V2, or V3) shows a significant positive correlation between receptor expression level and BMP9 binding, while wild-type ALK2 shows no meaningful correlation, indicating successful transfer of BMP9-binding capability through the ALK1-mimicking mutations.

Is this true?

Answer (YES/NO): YES